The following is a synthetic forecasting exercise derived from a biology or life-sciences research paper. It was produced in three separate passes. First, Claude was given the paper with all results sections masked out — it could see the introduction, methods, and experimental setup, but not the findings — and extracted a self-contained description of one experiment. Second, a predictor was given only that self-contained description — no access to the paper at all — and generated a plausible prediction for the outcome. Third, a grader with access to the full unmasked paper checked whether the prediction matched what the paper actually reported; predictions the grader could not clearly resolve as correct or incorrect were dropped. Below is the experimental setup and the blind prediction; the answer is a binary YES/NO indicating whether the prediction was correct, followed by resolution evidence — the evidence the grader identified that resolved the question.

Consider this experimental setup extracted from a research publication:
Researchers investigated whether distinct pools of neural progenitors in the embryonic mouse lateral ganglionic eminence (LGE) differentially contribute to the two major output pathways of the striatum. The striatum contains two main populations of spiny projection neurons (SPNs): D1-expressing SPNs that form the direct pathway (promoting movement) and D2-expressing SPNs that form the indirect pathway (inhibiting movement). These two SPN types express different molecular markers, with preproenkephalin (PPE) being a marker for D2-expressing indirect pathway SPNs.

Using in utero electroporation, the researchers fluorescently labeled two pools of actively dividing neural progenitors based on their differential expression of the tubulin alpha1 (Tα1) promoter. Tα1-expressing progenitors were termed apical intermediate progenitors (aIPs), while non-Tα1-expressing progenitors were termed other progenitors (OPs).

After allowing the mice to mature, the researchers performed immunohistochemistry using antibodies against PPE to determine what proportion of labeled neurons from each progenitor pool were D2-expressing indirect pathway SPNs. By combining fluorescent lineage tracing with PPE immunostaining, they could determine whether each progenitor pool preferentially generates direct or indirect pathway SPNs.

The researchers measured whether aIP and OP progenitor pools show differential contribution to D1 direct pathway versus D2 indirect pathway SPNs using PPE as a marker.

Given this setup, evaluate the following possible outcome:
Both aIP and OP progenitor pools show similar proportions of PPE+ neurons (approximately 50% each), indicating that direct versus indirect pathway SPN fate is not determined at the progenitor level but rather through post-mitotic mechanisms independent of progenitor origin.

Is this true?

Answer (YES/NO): NO